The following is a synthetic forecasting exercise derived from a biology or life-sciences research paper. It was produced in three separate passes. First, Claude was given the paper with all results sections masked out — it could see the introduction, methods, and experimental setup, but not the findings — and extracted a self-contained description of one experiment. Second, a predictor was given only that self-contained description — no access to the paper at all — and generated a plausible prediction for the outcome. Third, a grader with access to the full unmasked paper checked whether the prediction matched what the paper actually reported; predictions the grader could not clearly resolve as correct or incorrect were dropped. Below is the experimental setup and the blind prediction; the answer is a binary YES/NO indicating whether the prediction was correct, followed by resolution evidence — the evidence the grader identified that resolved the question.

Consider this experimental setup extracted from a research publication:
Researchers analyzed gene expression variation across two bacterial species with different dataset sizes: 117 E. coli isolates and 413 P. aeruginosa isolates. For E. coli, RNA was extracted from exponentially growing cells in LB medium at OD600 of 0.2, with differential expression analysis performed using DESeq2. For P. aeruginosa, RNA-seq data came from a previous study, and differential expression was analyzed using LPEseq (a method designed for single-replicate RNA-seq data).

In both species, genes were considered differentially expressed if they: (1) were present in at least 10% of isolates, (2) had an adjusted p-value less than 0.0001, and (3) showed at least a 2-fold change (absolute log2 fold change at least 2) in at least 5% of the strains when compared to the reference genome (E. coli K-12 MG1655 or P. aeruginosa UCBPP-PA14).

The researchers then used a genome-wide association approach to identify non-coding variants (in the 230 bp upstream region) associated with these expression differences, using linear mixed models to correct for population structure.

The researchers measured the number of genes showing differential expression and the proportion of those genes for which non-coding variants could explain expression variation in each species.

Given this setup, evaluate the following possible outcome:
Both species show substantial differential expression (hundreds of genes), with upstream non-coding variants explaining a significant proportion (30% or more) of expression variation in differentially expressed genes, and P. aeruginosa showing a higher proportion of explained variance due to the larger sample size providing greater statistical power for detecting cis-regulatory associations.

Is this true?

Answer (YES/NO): NO